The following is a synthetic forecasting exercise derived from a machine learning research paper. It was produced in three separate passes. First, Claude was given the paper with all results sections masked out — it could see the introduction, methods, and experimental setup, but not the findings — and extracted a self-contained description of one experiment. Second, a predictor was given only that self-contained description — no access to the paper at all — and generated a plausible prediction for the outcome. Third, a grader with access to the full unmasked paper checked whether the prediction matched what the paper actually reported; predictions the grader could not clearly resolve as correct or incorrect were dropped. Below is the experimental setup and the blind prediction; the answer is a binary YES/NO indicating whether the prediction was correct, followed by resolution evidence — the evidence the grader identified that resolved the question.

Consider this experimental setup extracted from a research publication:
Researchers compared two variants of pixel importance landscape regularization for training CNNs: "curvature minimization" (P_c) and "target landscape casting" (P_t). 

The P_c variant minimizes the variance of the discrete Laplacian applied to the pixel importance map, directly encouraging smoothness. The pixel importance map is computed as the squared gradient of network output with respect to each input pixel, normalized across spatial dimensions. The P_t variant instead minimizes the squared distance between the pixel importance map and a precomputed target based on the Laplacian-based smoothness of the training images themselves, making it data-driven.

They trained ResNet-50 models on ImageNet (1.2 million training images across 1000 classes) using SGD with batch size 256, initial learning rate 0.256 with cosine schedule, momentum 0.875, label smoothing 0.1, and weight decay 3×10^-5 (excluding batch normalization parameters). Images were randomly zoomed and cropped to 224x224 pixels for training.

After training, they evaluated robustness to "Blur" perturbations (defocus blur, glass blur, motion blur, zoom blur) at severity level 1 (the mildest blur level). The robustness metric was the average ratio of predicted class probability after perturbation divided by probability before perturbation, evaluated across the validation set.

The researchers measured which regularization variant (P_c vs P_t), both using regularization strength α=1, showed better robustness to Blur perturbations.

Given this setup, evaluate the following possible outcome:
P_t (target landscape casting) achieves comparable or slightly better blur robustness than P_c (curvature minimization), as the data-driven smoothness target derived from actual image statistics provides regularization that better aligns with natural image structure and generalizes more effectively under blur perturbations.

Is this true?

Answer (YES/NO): NO